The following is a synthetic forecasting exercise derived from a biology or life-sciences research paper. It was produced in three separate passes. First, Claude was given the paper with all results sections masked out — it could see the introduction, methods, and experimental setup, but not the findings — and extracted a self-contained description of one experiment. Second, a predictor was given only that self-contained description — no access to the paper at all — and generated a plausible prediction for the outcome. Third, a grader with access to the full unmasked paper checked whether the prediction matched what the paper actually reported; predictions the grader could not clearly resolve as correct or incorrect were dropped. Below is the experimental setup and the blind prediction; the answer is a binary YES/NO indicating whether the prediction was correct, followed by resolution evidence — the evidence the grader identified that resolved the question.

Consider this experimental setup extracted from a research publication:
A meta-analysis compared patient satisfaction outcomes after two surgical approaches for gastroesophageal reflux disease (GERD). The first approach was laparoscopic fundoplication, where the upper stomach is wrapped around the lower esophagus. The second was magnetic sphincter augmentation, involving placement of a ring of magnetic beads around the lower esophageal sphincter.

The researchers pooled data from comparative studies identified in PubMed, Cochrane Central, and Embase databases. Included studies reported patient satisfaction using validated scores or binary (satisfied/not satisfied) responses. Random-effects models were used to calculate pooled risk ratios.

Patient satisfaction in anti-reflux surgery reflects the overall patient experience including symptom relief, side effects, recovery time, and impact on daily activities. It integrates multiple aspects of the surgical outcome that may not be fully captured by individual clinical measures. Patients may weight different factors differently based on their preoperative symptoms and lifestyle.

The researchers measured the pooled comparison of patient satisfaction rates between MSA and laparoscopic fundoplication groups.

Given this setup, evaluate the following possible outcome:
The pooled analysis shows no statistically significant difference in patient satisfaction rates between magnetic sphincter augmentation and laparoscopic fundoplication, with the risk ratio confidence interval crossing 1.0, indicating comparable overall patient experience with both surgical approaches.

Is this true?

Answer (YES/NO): YES